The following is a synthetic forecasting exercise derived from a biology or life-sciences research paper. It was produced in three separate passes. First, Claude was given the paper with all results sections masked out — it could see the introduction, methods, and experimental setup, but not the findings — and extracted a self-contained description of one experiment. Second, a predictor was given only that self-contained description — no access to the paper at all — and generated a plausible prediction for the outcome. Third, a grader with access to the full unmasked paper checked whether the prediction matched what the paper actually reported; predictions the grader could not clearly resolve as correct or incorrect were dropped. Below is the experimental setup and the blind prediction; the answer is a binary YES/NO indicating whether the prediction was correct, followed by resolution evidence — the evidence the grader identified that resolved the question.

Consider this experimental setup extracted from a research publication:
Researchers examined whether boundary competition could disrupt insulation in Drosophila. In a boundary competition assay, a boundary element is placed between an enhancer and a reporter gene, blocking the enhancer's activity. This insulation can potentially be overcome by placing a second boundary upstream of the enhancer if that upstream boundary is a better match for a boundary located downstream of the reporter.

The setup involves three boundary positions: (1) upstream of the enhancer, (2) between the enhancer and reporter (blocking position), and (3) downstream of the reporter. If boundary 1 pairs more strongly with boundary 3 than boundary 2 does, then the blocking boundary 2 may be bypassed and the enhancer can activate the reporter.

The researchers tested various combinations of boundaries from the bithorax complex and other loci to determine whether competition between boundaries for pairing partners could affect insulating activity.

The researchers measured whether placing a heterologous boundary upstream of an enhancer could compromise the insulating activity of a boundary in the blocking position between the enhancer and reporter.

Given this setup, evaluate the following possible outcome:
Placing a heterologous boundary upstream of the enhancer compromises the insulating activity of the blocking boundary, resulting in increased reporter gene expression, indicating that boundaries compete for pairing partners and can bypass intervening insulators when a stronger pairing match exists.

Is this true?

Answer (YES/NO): YES